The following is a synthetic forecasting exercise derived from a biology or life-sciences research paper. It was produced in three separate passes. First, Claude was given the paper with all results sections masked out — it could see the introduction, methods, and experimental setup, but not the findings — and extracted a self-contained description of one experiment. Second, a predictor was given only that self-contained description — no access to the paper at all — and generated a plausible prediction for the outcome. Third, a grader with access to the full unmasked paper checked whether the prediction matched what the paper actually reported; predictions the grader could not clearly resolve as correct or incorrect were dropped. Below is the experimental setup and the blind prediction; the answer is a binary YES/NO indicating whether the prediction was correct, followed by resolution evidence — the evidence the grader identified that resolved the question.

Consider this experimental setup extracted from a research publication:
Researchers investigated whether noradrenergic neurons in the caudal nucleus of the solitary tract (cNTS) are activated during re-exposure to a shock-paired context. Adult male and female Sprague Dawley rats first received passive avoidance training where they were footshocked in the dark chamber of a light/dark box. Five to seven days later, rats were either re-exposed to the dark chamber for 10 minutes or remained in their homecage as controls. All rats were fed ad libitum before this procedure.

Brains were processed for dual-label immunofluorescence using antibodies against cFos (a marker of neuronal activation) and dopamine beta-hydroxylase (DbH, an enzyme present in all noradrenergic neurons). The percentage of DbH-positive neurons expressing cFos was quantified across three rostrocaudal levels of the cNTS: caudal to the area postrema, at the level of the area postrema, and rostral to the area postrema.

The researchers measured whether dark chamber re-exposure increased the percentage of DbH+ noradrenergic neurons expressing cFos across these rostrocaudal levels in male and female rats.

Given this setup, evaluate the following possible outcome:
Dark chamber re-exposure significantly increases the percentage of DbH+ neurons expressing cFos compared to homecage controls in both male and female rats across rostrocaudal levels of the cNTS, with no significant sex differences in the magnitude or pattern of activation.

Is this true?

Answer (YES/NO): NO